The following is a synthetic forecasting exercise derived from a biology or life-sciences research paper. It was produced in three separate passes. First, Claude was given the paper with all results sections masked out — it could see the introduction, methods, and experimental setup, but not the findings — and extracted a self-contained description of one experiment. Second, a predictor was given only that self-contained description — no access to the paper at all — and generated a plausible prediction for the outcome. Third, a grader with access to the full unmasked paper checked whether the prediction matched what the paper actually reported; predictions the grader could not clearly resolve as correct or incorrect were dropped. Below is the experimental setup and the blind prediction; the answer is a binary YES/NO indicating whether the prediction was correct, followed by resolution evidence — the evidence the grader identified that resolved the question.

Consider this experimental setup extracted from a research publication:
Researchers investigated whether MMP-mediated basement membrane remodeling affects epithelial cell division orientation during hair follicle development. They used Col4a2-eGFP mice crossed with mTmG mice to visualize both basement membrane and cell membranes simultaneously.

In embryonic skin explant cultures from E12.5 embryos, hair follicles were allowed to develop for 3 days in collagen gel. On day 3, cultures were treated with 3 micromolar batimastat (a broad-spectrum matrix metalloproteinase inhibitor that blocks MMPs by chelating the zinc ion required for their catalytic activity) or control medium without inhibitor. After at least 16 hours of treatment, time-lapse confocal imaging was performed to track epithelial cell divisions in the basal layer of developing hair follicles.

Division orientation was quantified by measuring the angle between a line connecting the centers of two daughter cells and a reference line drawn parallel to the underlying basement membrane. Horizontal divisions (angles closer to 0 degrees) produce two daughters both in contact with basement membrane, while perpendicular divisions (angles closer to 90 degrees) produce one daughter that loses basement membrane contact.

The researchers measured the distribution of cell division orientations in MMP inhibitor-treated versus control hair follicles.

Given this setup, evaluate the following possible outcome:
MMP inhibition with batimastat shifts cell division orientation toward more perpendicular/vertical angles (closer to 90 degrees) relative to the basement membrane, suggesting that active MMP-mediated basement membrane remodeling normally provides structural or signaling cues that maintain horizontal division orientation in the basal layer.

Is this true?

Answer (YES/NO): YES